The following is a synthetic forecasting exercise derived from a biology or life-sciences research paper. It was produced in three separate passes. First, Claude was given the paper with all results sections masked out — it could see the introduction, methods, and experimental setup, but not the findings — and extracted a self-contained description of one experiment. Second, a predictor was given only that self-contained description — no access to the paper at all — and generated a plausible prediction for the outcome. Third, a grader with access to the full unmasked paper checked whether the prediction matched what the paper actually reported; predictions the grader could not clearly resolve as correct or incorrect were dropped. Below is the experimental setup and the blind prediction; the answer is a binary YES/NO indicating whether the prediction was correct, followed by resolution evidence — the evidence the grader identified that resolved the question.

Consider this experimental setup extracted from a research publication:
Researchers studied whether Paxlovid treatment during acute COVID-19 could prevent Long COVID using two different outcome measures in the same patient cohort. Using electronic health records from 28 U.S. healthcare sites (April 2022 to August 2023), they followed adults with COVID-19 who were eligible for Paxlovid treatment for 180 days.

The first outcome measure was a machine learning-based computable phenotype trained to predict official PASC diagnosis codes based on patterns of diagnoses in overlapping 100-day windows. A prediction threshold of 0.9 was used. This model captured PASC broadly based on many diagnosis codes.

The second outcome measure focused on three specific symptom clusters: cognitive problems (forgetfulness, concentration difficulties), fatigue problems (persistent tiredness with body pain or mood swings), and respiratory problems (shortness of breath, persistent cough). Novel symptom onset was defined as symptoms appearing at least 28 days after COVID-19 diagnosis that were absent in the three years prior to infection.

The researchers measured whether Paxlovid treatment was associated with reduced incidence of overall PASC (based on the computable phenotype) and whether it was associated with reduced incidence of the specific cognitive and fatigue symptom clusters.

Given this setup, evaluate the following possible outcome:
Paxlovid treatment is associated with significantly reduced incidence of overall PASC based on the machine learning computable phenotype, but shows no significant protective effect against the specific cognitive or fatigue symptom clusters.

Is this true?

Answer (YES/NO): NO